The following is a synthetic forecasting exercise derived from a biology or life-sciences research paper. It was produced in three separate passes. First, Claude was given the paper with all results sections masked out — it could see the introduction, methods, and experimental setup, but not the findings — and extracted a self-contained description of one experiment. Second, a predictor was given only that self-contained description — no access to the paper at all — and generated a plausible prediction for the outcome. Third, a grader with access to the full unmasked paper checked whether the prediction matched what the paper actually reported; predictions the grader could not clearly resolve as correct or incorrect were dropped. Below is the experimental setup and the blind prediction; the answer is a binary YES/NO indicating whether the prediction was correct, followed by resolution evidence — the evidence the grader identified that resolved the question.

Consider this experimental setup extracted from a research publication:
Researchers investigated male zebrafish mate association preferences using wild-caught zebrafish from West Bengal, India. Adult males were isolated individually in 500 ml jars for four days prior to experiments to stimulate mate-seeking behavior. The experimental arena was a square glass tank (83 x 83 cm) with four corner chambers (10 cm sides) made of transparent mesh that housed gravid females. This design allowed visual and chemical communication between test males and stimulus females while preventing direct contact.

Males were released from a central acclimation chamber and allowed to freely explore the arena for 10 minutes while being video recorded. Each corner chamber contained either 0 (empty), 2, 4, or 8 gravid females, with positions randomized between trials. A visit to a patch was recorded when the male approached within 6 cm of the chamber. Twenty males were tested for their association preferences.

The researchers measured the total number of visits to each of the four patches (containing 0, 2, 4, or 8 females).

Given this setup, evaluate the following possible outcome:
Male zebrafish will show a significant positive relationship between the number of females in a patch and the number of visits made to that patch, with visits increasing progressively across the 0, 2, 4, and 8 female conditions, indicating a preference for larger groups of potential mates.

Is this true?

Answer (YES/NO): NO